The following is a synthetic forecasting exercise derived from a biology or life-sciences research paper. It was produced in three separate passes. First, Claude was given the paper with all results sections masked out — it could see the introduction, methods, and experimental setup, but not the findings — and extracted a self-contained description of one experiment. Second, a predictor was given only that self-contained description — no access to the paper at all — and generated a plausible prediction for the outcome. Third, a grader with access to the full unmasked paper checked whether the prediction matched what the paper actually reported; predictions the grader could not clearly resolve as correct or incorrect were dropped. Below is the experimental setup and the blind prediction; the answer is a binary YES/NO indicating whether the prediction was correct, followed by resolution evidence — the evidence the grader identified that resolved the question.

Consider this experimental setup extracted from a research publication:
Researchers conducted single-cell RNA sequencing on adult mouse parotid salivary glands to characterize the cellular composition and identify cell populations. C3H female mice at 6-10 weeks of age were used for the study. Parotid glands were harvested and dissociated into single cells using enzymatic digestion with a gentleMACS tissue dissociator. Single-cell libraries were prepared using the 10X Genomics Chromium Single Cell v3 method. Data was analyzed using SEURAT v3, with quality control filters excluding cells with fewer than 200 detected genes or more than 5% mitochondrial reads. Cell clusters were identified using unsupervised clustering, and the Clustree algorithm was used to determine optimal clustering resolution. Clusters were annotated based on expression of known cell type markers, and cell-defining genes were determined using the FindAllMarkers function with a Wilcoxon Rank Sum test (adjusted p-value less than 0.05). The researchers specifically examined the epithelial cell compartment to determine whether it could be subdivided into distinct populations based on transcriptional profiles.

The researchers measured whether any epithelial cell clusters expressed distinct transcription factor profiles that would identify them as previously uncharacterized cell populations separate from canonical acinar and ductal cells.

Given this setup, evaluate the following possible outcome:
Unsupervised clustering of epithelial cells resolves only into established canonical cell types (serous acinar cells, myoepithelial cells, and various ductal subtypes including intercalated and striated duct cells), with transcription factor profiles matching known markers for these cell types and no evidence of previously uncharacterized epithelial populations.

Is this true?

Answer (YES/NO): NO